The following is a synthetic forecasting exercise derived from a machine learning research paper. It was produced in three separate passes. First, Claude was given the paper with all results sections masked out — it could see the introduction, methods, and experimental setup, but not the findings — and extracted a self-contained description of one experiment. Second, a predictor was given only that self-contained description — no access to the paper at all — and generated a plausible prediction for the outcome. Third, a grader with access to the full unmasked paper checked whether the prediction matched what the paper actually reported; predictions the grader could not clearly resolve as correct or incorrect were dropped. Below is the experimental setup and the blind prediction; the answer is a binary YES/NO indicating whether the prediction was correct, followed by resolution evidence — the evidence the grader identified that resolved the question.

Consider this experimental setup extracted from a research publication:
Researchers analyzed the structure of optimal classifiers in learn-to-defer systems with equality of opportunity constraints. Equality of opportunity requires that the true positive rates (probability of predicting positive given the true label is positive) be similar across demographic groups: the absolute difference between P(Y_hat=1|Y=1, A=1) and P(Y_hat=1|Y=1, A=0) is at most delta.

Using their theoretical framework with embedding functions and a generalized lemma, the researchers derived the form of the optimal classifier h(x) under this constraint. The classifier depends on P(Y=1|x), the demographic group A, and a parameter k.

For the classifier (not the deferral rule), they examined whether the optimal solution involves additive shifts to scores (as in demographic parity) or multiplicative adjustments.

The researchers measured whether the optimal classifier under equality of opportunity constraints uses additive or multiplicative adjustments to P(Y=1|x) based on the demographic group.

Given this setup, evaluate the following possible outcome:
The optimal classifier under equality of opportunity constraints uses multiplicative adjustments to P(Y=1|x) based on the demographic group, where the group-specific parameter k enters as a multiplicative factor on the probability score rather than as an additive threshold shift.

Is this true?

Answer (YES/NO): YES